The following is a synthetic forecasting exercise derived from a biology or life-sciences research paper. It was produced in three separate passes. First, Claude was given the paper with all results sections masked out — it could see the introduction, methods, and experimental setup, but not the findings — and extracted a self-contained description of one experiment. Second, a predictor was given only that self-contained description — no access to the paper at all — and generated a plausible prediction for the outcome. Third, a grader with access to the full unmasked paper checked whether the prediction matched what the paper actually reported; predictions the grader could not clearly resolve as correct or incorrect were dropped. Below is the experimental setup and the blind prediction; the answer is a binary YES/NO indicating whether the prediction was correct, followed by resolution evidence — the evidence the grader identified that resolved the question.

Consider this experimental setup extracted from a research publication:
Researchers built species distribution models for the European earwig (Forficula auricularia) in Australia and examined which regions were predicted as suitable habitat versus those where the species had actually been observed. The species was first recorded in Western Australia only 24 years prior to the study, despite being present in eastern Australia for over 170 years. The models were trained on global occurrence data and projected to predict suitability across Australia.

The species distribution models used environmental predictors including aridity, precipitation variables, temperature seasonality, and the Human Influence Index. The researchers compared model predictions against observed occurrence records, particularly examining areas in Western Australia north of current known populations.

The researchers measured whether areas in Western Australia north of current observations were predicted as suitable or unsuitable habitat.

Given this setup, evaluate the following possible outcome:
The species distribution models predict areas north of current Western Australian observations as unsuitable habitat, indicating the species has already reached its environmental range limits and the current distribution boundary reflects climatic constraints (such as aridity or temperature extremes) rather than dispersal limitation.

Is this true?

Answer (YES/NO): NO